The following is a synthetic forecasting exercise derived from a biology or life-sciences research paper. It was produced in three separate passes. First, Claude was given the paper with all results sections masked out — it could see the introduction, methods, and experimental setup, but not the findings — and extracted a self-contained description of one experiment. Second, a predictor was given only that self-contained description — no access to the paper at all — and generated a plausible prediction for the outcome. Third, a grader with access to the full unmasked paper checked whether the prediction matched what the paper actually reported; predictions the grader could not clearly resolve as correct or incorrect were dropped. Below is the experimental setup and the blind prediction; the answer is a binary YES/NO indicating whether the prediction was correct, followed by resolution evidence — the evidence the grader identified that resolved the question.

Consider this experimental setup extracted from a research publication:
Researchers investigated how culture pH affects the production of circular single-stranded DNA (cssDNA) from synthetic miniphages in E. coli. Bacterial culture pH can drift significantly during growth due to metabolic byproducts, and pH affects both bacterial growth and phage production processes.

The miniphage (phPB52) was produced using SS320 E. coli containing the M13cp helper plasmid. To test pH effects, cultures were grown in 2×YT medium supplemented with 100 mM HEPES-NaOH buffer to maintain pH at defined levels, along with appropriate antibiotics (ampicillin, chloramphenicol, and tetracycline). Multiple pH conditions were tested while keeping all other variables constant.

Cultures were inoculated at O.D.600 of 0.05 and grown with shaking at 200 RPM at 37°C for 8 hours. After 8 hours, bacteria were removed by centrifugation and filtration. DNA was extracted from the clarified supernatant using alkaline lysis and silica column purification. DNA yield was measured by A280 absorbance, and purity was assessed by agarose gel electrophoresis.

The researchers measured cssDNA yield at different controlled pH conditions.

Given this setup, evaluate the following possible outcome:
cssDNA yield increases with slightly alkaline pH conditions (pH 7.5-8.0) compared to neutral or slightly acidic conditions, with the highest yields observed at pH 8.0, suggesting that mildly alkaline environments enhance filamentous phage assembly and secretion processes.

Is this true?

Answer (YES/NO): NO